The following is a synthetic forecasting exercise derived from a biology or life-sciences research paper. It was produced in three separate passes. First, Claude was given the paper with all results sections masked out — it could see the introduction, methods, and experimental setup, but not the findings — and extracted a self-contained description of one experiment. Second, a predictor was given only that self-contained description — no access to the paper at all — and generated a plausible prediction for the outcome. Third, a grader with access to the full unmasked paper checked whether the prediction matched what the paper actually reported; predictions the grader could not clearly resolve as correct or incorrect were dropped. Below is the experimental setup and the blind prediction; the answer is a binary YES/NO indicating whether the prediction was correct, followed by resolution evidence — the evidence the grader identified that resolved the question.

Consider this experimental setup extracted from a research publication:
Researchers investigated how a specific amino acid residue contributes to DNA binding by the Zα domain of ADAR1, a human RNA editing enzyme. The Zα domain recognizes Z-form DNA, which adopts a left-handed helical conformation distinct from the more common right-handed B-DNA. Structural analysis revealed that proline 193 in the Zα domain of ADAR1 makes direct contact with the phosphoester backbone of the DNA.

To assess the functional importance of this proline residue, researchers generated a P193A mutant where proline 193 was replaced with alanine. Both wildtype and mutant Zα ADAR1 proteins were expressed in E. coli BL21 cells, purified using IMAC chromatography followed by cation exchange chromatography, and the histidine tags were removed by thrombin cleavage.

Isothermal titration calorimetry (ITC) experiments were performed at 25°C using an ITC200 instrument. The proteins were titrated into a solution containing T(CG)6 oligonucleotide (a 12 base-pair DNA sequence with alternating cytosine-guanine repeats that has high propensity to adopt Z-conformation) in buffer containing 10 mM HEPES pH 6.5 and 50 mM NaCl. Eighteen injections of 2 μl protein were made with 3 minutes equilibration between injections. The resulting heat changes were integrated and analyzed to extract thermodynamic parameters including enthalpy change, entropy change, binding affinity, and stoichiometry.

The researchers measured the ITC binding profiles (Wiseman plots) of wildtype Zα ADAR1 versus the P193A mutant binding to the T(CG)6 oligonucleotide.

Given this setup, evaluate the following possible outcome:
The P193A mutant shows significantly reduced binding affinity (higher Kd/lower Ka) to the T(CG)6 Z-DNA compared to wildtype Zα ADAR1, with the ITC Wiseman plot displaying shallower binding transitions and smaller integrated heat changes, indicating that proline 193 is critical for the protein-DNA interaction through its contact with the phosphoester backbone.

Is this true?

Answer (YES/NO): NO